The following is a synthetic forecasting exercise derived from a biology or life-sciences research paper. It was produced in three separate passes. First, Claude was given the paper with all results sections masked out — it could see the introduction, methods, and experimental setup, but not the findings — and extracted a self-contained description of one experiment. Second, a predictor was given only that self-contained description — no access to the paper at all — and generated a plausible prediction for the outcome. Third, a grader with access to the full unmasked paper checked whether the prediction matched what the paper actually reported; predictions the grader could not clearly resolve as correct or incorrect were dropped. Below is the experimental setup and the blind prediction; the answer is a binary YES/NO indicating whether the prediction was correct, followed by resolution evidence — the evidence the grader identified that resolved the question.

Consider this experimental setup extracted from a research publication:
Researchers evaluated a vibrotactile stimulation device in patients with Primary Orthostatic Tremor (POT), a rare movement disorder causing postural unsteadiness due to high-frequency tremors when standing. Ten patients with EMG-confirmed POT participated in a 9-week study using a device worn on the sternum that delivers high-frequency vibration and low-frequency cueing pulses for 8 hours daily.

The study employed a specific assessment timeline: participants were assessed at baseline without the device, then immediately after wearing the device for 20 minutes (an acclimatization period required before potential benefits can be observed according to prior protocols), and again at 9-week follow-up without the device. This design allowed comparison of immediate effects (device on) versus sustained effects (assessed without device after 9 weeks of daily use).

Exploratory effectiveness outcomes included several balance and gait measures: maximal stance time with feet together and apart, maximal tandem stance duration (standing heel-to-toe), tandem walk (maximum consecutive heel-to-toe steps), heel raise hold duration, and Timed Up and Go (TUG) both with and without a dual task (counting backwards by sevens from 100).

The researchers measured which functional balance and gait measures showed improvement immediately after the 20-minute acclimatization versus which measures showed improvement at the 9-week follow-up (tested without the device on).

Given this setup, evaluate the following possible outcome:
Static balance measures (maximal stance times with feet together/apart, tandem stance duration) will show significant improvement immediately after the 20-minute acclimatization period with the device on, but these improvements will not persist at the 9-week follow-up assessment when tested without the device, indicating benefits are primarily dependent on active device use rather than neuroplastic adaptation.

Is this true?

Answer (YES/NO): NO